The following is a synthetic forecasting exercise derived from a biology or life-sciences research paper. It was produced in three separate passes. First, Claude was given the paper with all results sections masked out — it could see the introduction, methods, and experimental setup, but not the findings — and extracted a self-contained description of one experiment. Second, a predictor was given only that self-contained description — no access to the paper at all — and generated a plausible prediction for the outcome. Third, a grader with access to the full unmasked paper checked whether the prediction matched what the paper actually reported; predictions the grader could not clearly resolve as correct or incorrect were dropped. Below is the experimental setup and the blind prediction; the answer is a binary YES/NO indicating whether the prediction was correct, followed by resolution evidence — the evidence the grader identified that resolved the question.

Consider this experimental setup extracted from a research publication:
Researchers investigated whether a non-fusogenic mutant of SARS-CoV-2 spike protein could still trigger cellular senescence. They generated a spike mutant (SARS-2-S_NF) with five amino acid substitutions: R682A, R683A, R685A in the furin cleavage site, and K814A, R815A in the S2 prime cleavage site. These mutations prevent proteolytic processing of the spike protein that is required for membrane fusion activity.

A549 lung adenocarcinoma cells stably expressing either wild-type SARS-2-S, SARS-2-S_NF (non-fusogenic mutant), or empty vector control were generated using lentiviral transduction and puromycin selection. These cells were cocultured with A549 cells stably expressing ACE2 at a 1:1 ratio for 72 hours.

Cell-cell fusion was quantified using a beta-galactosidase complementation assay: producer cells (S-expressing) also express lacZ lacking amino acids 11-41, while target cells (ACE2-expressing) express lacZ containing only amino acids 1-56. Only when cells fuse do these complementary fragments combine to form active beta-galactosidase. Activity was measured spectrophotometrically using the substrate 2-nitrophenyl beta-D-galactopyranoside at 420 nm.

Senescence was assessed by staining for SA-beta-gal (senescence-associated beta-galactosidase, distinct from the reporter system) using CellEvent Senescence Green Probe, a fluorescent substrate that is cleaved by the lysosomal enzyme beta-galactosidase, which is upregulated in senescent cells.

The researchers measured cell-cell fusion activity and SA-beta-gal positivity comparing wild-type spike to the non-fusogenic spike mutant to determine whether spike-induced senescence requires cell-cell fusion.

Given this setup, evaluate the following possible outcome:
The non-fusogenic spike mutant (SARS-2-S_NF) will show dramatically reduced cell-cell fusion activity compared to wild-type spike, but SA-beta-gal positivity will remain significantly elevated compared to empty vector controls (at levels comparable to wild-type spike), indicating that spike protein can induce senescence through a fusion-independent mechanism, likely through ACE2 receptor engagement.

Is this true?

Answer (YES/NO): NO